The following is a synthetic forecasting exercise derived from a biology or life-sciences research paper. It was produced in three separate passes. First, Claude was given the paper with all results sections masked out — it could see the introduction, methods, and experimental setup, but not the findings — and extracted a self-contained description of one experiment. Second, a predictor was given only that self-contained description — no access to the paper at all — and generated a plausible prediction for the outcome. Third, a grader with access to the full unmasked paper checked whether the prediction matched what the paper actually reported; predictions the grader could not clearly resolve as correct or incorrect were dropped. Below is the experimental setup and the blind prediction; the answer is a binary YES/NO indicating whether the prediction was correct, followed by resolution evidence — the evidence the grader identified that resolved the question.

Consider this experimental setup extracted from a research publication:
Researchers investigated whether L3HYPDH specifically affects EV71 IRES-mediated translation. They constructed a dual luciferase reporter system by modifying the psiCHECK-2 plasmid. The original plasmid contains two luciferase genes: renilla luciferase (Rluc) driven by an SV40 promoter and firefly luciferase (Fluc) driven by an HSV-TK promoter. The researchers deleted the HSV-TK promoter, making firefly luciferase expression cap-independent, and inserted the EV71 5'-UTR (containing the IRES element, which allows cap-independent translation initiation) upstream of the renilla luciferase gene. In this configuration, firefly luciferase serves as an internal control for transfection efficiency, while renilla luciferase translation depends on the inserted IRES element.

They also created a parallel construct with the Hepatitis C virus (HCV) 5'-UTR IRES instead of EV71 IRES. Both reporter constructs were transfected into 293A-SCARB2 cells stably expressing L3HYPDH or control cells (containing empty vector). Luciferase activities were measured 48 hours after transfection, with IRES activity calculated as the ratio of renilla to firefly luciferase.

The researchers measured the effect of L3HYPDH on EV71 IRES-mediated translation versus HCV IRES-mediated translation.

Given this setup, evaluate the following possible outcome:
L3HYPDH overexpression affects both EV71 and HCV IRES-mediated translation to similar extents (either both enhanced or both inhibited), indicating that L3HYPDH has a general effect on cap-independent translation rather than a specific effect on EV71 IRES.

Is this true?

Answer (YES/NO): NO